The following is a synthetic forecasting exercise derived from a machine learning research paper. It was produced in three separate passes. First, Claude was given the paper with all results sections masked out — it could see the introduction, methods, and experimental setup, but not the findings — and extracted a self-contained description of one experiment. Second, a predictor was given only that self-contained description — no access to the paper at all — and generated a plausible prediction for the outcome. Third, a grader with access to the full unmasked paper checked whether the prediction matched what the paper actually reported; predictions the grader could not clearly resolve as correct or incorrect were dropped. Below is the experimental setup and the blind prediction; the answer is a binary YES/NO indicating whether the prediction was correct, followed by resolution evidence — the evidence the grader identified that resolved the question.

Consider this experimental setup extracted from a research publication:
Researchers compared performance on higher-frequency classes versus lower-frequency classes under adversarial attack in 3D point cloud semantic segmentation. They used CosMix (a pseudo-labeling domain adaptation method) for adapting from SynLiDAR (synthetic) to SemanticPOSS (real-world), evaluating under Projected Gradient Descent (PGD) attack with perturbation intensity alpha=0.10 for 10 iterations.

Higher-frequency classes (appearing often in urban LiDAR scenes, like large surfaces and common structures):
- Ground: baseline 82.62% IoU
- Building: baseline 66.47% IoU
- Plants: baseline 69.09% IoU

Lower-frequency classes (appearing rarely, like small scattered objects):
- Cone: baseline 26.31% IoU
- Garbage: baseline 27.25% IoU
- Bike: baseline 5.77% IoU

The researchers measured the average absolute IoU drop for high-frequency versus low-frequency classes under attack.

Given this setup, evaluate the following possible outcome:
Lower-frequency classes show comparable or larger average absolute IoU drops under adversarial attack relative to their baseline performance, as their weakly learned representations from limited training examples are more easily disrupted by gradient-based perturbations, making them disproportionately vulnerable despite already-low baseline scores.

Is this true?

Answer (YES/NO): YES